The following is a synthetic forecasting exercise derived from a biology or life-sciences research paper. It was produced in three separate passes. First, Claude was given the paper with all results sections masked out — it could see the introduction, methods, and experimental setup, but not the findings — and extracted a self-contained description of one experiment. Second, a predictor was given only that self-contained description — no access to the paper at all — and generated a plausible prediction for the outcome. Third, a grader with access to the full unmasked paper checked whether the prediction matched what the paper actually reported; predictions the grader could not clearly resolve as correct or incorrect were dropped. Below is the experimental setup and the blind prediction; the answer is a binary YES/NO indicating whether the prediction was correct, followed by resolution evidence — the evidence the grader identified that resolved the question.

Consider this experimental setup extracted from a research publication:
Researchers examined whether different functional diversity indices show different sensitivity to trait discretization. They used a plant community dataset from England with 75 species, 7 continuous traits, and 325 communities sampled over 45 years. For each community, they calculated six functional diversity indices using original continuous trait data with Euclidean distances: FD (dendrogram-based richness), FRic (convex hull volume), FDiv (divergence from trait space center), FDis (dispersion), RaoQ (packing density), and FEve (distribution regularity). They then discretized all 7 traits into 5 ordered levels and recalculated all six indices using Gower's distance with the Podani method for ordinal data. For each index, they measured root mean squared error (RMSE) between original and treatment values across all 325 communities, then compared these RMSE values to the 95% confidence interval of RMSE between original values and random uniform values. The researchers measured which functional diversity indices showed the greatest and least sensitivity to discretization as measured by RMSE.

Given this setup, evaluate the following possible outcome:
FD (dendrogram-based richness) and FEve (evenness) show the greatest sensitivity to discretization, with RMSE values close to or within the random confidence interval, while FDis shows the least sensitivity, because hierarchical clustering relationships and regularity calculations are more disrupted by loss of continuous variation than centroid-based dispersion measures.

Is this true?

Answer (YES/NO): NO